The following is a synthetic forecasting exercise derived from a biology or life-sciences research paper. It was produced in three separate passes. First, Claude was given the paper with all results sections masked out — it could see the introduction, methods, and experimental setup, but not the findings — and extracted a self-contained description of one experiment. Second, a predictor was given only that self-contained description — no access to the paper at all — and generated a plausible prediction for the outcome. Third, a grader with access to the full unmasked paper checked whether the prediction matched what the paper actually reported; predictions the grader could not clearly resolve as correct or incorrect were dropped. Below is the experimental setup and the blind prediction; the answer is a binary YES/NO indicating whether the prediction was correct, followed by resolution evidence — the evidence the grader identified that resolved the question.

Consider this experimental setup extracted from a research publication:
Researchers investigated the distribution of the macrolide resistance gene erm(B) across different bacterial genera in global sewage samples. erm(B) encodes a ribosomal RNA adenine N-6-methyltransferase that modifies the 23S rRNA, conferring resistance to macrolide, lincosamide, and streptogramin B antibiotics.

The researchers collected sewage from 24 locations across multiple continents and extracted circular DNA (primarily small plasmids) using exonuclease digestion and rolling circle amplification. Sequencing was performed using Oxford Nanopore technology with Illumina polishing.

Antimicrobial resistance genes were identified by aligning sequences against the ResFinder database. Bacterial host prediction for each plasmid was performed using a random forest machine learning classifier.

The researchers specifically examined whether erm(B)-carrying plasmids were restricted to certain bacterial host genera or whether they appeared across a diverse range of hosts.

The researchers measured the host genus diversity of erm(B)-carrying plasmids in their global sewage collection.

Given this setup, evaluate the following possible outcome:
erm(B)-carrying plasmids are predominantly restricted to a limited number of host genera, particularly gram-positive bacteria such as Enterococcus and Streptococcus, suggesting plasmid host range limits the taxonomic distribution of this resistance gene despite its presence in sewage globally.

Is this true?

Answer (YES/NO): YES